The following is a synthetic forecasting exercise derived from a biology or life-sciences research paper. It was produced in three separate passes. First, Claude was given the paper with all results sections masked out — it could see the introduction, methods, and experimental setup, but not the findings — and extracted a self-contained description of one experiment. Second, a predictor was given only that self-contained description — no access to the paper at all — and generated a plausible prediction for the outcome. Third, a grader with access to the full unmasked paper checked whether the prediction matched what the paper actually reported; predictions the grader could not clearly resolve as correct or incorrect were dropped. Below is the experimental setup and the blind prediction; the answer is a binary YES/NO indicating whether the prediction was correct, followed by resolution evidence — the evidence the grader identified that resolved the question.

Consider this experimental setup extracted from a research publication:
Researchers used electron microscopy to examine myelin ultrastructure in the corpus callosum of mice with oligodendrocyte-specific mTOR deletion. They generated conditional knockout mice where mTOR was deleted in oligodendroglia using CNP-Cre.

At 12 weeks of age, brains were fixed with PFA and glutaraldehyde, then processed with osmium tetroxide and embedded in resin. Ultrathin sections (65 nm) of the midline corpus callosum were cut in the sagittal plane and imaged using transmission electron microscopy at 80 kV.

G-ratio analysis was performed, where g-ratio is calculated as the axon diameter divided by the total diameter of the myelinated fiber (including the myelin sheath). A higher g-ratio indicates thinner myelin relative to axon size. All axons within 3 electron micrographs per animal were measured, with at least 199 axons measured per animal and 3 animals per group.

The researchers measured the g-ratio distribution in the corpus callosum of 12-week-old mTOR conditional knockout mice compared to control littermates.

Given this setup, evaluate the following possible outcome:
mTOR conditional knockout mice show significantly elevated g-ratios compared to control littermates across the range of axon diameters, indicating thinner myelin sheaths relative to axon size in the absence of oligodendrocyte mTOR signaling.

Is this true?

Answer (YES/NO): YES